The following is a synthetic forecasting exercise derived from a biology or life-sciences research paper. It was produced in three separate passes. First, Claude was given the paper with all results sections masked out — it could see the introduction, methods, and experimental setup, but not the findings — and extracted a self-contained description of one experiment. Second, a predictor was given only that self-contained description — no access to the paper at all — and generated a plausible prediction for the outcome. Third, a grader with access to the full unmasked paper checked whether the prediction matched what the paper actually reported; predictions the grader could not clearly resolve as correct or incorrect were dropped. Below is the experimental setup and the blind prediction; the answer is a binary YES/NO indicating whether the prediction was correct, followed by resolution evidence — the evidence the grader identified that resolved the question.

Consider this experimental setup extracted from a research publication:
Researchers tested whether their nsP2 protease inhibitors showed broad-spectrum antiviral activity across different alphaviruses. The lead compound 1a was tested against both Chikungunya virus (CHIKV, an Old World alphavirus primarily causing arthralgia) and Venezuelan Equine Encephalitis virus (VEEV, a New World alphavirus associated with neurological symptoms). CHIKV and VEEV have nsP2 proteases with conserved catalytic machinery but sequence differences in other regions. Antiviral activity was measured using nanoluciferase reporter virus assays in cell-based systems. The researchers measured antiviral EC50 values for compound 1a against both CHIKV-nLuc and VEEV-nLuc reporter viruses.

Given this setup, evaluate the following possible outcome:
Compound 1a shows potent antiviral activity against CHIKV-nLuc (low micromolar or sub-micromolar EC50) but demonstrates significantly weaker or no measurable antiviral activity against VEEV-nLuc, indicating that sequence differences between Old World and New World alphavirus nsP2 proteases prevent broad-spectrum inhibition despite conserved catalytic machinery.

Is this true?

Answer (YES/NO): NO